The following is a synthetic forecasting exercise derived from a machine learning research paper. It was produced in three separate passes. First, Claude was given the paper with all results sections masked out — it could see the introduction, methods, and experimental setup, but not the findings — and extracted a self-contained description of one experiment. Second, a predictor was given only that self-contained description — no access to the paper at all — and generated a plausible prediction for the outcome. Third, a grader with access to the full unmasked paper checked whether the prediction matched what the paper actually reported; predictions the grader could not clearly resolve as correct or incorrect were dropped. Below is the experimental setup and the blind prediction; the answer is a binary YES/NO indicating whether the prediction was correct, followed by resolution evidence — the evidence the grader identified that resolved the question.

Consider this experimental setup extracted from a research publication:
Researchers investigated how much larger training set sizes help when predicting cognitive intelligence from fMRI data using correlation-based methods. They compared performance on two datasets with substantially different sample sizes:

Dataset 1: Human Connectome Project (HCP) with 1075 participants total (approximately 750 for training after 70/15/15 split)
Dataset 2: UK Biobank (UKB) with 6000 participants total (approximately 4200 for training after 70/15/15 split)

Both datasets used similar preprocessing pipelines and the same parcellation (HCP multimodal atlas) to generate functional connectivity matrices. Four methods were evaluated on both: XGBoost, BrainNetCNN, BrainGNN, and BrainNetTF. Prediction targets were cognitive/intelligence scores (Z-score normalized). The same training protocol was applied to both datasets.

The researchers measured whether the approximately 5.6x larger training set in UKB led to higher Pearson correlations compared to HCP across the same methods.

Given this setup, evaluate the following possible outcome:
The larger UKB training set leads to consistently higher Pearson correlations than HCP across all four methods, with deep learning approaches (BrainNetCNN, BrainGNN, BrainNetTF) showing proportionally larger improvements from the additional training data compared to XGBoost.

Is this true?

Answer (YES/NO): NO